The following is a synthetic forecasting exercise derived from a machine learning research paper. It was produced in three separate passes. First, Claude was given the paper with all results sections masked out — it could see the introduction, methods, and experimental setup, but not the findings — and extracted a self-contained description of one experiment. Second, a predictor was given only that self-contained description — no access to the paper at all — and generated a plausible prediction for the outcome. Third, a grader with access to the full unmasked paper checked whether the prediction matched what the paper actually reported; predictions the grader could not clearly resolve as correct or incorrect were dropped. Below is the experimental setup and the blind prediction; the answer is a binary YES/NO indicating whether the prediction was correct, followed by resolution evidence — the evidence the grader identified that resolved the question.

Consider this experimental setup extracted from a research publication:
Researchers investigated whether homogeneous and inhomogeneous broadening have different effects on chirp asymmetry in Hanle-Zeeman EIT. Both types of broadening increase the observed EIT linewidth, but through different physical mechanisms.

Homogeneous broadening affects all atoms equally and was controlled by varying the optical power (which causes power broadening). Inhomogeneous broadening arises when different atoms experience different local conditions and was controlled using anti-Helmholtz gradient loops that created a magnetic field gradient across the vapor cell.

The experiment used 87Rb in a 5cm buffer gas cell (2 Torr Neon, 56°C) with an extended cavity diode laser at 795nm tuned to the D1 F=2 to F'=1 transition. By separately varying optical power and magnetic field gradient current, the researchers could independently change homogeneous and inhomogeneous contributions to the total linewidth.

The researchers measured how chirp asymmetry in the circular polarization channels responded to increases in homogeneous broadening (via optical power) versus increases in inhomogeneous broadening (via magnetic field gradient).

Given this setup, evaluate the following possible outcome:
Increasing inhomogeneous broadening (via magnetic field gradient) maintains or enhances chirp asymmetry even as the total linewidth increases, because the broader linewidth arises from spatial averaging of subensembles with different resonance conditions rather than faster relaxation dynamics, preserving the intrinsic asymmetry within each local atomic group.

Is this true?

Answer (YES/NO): NO